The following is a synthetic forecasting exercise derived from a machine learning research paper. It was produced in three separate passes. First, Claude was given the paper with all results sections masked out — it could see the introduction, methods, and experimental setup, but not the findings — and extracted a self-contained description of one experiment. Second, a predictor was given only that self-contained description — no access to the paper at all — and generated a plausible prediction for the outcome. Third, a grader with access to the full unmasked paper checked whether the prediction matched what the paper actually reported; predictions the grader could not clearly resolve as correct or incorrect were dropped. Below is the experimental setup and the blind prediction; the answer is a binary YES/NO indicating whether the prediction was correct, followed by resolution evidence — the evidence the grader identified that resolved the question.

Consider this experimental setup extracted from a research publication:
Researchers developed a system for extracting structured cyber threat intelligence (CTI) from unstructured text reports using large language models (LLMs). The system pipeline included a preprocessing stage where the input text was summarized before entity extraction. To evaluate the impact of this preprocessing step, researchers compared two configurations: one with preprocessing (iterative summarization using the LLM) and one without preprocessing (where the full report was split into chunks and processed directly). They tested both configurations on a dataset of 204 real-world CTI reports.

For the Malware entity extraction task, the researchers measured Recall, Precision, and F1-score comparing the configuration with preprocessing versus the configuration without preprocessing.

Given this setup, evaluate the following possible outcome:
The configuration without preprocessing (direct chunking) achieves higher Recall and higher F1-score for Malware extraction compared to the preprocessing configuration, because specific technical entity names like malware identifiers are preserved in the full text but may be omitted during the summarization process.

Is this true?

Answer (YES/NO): NO